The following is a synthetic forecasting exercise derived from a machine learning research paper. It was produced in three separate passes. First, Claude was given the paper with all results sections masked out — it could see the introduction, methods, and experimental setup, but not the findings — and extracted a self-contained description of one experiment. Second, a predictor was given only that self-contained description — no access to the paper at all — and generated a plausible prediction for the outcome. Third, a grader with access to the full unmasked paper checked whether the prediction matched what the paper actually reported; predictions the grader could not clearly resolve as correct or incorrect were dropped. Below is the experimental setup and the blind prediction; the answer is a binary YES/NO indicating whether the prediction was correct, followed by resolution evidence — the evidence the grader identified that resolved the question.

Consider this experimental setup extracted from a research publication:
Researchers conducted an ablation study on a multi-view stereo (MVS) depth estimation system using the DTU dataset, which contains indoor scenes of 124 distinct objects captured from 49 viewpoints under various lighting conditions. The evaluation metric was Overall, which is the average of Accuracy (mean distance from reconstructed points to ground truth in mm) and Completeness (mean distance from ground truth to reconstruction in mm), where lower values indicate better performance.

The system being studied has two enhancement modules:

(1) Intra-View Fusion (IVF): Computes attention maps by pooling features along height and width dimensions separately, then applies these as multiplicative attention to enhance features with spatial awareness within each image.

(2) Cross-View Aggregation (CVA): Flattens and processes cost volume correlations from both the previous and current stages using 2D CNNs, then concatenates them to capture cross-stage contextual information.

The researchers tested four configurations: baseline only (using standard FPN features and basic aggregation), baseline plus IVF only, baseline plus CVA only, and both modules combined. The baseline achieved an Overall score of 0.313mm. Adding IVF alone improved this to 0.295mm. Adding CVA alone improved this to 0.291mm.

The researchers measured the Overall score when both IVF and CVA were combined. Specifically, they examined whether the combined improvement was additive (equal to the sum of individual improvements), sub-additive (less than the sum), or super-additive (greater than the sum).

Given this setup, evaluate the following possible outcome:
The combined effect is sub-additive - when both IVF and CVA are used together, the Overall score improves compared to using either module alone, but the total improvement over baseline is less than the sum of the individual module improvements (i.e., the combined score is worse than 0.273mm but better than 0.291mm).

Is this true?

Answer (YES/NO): YES